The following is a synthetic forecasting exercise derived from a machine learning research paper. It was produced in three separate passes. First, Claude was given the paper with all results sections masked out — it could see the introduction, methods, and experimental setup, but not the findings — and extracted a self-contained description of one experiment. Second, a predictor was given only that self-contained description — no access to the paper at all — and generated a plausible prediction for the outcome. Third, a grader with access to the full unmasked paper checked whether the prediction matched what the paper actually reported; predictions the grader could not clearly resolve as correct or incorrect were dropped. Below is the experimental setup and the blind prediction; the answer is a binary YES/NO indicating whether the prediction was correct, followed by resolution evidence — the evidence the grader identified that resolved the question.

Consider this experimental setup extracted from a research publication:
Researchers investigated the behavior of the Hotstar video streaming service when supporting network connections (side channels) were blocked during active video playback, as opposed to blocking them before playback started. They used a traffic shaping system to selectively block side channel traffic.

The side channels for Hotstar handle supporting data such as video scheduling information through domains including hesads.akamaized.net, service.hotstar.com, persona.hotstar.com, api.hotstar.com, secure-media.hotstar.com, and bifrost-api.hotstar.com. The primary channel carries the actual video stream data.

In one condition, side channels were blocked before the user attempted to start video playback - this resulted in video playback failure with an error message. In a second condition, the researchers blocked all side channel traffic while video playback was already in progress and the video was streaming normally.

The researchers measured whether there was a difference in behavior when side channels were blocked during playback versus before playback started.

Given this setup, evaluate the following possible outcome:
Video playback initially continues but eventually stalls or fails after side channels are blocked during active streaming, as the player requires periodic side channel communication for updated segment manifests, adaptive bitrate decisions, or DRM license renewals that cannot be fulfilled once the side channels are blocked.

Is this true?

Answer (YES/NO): YES